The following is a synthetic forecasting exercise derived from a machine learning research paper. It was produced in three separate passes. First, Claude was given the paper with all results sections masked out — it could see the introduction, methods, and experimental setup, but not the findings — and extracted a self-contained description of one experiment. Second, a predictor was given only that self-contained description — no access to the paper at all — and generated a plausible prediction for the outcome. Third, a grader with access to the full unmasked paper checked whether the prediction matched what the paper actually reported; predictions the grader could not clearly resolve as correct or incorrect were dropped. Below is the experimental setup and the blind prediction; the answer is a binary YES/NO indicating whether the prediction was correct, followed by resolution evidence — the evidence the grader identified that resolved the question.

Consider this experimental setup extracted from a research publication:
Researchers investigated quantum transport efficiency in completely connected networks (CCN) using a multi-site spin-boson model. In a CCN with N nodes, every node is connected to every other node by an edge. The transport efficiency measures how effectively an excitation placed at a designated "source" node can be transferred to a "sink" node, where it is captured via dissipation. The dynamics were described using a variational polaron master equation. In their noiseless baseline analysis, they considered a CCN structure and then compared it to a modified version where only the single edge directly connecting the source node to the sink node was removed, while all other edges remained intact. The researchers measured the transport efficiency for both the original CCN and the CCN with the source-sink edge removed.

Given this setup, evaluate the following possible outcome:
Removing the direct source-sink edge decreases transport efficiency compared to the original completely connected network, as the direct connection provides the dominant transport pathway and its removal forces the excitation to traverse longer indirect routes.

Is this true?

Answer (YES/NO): NO